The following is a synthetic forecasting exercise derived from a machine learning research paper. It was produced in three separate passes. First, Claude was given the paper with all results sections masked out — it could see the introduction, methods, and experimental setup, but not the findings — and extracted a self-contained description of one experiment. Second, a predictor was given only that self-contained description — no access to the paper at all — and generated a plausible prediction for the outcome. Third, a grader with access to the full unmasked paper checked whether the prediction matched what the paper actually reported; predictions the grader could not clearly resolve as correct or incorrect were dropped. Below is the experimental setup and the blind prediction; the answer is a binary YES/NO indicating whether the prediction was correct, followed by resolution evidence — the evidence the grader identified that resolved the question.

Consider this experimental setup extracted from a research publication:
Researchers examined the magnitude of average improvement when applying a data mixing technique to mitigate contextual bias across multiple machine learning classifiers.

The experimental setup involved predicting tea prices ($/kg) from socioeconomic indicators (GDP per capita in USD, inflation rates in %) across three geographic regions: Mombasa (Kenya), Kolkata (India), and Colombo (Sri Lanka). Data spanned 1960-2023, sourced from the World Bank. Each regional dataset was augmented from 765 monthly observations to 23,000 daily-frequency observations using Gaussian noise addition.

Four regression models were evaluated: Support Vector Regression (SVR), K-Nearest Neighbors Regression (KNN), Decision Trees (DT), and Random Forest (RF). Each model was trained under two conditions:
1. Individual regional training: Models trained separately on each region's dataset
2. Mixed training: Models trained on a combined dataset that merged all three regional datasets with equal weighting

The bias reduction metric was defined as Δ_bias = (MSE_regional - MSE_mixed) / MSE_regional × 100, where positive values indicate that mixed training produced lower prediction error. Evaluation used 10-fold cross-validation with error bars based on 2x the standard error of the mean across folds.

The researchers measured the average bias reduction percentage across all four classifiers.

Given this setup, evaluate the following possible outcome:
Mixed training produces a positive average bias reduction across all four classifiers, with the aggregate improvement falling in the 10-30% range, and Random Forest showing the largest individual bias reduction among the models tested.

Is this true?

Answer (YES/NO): NO